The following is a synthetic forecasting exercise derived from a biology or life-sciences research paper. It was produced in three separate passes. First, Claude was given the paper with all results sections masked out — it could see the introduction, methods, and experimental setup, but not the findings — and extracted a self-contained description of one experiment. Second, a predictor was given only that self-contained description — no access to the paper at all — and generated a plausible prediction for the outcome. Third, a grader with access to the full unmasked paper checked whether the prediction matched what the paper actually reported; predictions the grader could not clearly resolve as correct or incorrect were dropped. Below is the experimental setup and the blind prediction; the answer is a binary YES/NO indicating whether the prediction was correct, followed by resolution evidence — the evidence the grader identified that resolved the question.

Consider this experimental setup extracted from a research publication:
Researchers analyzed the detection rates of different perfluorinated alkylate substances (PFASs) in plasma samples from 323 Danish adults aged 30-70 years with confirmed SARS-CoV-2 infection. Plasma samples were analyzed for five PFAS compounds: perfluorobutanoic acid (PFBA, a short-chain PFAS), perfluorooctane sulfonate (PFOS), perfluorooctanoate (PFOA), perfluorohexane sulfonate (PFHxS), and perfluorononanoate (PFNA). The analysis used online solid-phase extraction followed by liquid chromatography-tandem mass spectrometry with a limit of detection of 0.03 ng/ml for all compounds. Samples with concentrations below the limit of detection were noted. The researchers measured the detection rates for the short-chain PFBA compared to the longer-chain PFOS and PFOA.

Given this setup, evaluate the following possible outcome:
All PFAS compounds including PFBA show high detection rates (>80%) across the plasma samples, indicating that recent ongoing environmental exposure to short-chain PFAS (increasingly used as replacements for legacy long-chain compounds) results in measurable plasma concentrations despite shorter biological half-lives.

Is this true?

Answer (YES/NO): NO